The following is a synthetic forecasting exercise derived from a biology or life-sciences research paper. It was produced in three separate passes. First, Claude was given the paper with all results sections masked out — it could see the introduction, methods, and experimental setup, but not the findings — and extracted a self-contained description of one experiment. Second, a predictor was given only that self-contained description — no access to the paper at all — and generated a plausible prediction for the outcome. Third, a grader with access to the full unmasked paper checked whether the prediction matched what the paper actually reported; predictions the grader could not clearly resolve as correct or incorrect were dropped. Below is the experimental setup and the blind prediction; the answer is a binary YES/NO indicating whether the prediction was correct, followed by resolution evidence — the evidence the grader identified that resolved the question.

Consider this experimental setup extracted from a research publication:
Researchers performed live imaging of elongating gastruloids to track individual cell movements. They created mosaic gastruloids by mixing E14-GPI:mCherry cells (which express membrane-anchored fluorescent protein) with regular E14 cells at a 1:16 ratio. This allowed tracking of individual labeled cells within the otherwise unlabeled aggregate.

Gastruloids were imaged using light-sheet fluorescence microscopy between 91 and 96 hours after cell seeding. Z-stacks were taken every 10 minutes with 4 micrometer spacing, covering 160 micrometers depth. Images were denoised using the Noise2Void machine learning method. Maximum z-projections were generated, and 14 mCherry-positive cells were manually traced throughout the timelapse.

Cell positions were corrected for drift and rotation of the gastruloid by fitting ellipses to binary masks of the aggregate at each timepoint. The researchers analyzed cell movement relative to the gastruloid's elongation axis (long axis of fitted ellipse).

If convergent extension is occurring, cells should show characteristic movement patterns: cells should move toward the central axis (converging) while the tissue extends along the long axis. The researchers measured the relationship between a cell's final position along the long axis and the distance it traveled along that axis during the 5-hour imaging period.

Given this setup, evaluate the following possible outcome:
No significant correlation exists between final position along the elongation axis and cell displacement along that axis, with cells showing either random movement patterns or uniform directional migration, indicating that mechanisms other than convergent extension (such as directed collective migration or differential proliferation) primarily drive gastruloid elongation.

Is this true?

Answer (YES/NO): NO